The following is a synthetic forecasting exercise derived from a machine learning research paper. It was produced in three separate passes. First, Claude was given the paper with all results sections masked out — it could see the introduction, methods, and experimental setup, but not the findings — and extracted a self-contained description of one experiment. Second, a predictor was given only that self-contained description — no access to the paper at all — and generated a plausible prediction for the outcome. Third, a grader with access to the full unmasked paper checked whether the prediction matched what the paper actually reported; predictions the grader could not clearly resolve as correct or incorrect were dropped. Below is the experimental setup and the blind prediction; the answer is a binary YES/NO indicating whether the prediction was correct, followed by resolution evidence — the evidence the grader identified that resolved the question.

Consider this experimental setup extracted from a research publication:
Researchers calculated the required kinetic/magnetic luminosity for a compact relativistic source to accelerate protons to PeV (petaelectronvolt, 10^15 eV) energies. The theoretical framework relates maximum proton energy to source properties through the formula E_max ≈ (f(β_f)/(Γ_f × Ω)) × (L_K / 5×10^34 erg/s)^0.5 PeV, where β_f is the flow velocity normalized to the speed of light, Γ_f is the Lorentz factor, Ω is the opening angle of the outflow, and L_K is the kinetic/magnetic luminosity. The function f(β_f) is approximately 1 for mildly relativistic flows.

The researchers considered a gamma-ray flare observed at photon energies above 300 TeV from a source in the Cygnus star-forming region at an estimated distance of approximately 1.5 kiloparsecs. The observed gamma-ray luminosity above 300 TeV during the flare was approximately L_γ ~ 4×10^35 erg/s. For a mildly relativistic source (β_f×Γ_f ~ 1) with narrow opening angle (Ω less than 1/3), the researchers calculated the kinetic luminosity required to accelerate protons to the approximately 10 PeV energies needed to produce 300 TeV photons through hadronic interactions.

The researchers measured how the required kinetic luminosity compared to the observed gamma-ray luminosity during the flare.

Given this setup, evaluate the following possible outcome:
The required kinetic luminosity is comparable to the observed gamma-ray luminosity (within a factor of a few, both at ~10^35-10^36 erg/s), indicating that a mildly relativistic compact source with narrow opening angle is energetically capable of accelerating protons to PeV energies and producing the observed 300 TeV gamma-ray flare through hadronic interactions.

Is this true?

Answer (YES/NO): YES